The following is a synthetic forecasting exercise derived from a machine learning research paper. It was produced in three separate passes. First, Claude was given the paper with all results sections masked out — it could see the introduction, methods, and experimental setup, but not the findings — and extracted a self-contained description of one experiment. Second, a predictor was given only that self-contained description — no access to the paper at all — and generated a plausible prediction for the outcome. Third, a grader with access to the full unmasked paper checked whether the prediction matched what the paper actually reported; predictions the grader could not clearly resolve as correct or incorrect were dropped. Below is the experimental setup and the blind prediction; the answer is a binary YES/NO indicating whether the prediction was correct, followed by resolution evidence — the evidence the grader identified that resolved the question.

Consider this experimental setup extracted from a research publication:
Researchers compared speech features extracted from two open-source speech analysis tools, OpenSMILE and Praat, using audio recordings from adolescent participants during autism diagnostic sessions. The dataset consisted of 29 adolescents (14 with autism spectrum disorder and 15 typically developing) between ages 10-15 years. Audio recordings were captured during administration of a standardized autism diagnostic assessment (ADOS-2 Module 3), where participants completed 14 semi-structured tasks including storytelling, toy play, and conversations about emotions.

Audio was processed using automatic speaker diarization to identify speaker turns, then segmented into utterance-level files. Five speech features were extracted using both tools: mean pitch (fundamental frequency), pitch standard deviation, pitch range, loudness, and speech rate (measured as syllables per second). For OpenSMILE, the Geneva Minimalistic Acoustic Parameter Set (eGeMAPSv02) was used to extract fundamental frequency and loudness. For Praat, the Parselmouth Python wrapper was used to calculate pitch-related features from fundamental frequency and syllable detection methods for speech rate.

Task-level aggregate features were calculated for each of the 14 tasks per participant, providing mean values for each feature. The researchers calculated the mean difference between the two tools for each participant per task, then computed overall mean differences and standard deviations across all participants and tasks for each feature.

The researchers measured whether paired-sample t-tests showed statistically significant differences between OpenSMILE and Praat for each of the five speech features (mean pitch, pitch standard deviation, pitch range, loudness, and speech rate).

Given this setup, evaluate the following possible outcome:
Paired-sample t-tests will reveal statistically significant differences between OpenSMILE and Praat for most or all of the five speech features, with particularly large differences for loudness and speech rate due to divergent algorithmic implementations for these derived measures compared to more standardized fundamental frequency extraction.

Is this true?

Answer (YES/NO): NO